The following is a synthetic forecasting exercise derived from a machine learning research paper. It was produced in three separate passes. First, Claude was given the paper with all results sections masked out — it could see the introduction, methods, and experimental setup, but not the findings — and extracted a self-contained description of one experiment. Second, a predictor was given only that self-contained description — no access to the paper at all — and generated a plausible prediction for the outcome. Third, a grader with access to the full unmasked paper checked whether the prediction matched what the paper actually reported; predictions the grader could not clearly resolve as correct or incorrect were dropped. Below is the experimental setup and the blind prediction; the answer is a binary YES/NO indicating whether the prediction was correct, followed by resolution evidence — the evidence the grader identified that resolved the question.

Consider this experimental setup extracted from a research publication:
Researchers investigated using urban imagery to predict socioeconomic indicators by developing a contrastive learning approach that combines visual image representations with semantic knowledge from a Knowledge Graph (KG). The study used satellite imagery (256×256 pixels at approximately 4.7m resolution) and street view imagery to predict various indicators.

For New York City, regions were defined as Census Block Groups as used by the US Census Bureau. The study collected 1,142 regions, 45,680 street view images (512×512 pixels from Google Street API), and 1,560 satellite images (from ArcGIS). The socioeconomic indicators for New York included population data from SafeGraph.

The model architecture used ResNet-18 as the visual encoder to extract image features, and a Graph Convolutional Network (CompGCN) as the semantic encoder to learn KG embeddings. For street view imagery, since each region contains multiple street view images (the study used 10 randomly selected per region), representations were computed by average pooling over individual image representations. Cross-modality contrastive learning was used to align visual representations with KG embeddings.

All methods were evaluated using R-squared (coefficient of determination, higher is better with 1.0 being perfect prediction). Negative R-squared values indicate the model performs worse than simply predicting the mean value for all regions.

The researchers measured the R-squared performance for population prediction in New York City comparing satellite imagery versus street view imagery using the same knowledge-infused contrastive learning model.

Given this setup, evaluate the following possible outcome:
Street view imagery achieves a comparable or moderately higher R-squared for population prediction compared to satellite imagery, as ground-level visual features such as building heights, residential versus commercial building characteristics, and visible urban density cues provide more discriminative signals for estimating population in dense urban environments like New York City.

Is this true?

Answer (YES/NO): NO